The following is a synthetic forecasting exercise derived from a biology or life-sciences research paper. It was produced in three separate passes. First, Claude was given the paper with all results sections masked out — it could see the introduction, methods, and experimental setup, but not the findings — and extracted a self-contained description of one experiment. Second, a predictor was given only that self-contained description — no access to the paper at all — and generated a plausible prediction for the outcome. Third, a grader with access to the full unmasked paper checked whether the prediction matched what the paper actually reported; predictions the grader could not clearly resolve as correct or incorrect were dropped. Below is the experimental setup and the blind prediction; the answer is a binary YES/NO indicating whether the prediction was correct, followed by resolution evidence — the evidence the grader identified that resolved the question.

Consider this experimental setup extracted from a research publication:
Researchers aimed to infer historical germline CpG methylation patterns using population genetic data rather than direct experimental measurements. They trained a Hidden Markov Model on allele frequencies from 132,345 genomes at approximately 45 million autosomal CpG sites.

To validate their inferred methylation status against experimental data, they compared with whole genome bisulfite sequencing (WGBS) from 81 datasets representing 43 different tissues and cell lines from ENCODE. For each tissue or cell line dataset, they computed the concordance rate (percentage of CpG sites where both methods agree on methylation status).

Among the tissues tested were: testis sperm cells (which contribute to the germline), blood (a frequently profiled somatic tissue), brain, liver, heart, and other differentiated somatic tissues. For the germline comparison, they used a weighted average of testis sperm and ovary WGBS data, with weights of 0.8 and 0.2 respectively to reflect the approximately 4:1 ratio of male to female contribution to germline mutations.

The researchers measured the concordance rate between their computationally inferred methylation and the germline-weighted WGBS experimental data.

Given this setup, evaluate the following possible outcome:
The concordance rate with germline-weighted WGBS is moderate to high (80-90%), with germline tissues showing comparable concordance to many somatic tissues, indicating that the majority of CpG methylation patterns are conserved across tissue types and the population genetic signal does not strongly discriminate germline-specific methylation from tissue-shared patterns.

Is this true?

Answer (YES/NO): NO